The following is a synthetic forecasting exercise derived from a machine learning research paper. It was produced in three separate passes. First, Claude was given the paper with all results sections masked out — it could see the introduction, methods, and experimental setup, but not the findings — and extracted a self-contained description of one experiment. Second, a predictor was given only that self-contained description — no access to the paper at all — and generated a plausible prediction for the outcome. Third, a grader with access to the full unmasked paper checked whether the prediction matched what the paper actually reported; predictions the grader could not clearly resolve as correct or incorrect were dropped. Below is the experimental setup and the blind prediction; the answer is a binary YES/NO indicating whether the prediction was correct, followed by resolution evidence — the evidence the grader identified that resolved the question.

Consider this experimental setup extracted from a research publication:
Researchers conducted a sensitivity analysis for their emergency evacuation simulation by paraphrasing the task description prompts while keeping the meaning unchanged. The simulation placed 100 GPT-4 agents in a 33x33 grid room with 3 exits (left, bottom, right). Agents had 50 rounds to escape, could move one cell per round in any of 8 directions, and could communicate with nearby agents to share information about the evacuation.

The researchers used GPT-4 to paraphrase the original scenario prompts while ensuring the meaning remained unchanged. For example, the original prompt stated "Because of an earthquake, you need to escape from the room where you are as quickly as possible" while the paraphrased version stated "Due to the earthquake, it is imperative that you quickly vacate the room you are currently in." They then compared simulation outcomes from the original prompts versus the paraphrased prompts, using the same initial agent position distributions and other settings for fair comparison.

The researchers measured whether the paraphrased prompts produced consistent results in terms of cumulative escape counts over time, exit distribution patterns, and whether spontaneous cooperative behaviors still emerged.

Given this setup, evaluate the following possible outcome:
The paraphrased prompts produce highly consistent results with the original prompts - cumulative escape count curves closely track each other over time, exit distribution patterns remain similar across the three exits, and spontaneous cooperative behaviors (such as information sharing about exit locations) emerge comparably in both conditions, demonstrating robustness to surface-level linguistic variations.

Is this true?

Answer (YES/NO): YES